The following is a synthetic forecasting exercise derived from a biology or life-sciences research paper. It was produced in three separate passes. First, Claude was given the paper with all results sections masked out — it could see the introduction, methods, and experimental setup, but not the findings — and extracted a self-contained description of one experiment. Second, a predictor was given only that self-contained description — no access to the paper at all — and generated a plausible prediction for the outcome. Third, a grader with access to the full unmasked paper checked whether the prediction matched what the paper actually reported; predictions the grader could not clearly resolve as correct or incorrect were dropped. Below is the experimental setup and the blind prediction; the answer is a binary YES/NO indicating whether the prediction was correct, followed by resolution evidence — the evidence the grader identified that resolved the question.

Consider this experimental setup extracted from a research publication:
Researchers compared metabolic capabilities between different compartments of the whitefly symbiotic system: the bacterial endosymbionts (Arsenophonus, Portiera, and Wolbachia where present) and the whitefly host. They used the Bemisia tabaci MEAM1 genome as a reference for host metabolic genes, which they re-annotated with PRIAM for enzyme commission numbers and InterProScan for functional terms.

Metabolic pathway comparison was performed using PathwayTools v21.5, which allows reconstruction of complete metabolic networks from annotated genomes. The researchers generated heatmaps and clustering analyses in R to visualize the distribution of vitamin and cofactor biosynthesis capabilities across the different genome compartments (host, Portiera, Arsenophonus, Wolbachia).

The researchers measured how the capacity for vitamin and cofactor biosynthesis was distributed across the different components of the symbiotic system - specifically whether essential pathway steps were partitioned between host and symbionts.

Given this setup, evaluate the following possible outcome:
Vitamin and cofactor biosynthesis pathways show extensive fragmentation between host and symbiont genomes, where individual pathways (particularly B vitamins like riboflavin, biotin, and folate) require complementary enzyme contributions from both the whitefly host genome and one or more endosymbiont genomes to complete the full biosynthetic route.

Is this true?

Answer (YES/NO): YES